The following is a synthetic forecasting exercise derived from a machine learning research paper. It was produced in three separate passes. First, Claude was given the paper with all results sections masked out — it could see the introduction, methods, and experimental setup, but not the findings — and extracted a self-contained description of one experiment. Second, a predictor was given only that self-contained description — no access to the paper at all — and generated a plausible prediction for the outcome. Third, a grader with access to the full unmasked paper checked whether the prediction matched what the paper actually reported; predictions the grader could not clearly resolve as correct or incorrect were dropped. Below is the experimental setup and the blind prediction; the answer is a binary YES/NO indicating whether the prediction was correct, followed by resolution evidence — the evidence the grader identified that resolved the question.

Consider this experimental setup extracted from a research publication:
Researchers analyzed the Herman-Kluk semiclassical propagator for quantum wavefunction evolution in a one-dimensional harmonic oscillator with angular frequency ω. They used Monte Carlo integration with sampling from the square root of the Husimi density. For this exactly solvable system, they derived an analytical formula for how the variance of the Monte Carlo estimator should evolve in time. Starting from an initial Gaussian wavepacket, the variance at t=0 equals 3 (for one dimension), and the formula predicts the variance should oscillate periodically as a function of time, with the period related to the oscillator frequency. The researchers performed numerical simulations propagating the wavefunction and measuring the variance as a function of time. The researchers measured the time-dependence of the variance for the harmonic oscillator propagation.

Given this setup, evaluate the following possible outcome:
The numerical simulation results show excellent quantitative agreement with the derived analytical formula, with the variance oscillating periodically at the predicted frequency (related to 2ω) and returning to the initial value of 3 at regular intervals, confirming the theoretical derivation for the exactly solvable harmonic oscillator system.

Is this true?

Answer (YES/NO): YES